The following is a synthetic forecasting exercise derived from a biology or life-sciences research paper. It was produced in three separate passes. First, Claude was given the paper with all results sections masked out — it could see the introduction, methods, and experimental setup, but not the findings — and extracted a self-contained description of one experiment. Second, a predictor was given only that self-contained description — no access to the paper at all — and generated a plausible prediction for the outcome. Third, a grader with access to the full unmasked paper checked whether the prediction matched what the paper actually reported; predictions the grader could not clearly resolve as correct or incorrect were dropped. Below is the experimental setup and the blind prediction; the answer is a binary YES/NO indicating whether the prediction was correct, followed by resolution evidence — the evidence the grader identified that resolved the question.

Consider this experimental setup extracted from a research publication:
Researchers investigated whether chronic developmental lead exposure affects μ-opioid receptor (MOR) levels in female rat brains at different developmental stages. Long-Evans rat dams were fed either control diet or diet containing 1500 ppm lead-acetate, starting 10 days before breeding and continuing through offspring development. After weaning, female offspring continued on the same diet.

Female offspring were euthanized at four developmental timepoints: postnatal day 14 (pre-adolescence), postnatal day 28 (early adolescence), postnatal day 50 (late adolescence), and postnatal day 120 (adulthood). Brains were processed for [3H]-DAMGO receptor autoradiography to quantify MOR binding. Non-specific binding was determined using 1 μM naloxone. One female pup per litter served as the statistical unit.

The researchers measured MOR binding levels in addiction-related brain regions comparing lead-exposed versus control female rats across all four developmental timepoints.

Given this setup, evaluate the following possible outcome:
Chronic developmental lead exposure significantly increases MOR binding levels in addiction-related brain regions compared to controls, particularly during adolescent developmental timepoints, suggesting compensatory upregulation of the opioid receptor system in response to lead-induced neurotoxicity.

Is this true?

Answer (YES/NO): YES